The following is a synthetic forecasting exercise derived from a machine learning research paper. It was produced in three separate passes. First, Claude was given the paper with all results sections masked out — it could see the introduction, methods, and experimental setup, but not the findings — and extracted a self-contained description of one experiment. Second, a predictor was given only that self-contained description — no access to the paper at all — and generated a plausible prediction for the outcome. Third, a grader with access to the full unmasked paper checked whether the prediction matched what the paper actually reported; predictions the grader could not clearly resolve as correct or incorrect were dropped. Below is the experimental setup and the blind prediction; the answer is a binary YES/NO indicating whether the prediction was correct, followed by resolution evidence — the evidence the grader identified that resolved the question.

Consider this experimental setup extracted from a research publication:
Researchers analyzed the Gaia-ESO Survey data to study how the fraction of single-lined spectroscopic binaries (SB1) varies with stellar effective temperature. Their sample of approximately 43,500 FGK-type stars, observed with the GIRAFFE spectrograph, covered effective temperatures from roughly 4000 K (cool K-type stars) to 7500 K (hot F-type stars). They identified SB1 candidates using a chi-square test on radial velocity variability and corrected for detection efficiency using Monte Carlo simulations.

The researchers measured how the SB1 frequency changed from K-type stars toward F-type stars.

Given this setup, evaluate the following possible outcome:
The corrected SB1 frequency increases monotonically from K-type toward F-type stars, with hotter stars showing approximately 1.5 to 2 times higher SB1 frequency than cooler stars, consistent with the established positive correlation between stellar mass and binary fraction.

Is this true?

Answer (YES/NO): NO